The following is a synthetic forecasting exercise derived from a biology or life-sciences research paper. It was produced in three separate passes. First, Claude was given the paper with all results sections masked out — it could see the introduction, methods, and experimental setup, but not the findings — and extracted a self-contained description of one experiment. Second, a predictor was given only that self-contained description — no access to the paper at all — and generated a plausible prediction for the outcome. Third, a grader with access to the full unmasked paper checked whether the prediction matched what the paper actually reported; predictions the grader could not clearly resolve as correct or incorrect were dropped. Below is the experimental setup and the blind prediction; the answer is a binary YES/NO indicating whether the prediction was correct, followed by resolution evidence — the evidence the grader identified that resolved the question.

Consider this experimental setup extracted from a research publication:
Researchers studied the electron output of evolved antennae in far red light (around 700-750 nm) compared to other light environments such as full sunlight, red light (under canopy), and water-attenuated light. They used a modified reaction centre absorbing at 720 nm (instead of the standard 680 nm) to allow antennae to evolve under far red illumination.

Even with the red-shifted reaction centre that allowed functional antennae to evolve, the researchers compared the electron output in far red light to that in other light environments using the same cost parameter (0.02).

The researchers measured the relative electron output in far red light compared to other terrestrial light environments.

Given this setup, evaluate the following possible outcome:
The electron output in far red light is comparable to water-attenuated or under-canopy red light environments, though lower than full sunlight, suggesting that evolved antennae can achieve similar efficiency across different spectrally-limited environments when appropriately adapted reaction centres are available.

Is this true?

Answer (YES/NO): NO